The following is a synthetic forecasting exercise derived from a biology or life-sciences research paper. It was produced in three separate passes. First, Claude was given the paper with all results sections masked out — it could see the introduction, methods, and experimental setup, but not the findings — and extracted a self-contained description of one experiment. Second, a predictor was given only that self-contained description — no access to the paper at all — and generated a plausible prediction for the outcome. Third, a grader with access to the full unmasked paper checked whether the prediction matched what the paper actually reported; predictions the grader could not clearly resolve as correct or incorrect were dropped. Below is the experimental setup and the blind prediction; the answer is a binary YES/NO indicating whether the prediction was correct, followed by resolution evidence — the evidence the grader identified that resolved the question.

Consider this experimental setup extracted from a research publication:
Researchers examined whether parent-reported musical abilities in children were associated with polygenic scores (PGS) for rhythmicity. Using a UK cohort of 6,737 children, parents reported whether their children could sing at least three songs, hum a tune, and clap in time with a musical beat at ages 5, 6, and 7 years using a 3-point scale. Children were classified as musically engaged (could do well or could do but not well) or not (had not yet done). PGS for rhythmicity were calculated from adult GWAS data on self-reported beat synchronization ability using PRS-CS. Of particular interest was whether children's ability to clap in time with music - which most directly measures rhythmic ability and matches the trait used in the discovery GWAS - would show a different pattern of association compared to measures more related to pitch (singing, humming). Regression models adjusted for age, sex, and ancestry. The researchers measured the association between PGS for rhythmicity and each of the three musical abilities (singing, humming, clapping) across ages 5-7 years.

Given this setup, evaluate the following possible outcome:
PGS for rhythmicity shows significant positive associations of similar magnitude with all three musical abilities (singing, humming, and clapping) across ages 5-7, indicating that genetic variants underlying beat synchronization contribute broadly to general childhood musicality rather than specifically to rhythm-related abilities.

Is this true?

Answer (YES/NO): NO